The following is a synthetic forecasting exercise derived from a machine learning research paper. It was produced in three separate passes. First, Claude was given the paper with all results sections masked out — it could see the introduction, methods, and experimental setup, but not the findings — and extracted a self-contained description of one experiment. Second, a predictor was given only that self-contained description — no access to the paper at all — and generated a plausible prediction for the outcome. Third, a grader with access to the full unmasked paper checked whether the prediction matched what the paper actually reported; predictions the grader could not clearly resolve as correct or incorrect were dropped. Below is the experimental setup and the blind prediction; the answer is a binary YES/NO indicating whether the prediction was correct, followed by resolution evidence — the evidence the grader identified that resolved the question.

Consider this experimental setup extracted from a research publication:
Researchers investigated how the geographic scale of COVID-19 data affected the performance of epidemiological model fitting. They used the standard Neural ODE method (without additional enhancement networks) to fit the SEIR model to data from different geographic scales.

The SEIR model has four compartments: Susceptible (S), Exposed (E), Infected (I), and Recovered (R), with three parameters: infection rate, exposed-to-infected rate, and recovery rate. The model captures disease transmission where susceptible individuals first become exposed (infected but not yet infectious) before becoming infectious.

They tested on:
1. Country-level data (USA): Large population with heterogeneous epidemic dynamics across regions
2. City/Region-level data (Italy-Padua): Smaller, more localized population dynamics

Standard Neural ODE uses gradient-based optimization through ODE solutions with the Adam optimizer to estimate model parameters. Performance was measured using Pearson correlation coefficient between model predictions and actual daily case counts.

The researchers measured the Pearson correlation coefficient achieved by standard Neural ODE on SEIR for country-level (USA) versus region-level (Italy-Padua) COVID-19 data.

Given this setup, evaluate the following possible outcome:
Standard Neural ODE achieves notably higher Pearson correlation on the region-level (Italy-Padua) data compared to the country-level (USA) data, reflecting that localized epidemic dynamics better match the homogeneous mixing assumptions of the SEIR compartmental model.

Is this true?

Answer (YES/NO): NO